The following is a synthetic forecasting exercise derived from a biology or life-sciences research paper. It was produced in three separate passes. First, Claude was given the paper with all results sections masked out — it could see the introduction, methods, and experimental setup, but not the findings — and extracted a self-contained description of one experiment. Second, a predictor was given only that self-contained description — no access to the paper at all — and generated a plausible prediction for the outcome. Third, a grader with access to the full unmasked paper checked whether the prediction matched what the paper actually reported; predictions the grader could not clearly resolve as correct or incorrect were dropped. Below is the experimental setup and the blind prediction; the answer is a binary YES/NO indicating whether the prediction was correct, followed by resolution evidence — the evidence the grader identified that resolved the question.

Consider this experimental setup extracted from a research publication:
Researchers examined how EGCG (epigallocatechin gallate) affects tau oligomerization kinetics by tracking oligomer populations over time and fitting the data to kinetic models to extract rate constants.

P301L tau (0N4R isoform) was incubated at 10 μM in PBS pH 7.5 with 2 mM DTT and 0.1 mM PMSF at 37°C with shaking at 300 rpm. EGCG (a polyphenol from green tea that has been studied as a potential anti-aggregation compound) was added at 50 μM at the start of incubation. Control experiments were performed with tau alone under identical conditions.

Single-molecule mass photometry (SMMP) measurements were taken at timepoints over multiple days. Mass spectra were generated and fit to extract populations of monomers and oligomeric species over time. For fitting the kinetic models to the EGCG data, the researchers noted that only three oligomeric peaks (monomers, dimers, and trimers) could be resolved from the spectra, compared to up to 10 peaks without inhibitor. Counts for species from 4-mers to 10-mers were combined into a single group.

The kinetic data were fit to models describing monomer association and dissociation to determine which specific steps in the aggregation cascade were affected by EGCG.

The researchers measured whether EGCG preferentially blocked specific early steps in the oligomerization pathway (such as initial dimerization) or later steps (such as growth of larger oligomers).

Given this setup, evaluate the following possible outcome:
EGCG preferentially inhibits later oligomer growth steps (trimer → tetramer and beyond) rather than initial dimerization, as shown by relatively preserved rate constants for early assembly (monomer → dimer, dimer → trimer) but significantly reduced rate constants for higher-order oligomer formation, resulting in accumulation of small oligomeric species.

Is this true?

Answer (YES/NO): NO